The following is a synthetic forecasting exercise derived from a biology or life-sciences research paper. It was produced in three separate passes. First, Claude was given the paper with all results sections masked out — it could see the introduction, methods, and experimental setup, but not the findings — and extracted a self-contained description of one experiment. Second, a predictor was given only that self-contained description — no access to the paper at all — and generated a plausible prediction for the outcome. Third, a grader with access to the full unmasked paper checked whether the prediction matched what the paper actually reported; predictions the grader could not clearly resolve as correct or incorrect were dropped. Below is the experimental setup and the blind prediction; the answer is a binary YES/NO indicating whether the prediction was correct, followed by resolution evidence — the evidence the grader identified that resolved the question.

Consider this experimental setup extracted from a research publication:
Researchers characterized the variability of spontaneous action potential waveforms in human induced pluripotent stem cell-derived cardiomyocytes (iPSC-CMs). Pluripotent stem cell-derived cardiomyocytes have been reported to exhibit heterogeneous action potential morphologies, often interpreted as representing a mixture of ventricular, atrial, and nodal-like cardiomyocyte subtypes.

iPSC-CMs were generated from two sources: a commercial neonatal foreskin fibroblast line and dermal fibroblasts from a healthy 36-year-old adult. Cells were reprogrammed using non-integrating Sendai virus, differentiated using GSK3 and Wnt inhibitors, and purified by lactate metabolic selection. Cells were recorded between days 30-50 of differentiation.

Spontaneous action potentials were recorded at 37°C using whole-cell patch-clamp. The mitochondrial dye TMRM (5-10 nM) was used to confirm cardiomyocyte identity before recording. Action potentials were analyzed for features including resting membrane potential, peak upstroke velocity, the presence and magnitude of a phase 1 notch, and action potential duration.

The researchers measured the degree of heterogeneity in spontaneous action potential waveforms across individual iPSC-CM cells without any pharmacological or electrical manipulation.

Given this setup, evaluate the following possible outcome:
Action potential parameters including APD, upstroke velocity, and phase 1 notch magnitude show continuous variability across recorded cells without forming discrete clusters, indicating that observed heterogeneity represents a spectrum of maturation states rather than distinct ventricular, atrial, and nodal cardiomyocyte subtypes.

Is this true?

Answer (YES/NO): NO